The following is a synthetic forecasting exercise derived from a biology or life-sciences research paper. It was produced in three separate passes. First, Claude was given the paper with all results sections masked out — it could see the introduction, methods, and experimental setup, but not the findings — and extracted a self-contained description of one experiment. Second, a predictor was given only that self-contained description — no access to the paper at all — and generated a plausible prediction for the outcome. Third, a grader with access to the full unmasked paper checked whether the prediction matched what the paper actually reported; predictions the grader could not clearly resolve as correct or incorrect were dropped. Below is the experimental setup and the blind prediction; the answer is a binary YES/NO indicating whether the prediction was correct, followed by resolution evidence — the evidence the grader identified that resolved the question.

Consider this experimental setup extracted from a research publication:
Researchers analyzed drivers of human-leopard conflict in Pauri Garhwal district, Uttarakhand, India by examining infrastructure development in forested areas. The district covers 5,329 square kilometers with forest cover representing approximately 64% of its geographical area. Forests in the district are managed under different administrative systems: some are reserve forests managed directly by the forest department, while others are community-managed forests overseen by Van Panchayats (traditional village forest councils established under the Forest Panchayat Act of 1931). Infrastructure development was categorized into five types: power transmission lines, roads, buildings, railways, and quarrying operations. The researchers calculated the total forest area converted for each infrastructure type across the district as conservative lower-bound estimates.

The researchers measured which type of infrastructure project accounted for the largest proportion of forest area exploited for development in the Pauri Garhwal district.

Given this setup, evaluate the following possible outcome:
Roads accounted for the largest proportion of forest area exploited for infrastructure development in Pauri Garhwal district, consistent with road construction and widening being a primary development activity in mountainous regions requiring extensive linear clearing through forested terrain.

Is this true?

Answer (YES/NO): NO